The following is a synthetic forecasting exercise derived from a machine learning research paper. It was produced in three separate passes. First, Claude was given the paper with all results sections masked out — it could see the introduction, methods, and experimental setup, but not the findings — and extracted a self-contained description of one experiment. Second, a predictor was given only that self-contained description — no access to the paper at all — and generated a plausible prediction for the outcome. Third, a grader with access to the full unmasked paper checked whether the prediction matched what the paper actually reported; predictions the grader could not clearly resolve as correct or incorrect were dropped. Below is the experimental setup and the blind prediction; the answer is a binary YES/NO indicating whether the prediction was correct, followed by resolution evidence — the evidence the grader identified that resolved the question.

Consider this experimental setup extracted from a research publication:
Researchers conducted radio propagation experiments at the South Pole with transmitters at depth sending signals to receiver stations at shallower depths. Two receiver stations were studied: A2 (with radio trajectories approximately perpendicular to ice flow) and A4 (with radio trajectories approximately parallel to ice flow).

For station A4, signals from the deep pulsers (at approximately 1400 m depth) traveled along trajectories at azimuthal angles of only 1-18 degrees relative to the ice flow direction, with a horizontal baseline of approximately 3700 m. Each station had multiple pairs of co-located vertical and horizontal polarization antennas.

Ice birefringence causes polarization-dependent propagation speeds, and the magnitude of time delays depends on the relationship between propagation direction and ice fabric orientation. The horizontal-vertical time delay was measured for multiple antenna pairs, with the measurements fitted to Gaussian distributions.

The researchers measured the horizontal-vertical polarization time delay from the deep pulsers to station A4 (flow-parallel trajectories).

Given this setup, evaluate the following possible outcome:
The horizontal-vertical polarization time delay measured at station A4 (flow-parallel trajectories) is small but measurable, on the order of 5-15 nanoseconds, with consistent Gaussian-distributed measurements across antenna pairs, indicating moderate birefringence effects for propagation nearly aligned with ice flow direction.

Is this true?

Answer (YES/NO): NO